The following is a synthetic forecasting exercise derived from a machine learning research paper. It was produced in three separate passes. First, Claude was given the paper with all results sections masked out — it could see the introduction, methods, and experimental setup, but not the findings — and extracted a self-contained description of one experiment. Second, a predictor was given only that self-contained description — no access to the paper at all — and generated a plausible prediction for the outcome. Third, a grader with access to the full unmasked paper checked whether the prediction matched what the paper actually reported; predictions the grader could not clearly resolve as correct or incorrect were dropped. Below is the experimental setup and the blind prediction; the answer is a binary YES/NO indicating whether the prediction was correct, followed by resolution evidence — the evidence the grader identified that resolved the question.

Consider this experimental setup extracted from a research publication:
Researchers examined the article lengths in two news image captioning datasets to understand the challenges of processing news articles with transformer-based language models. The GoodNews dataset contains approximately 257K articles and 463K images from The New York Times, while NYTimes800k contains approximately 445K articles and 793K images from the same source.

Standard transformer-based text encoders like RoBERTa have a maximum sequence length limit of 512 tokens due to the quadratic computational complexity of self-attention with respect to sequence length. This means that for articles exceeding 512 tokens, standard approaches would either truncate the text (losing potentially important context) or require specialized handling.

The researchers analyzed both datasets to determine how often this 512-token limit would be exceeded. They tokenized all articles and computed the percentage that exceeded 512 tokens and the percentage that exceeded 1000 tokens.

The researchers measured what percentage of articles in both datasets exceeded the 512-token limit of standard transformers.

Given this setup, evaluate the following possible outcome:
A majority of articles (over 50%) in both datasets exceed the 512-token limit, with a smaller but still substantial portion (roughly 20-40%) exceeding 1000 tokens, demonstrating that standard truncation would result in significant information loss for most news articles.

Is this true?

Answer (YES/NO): NO